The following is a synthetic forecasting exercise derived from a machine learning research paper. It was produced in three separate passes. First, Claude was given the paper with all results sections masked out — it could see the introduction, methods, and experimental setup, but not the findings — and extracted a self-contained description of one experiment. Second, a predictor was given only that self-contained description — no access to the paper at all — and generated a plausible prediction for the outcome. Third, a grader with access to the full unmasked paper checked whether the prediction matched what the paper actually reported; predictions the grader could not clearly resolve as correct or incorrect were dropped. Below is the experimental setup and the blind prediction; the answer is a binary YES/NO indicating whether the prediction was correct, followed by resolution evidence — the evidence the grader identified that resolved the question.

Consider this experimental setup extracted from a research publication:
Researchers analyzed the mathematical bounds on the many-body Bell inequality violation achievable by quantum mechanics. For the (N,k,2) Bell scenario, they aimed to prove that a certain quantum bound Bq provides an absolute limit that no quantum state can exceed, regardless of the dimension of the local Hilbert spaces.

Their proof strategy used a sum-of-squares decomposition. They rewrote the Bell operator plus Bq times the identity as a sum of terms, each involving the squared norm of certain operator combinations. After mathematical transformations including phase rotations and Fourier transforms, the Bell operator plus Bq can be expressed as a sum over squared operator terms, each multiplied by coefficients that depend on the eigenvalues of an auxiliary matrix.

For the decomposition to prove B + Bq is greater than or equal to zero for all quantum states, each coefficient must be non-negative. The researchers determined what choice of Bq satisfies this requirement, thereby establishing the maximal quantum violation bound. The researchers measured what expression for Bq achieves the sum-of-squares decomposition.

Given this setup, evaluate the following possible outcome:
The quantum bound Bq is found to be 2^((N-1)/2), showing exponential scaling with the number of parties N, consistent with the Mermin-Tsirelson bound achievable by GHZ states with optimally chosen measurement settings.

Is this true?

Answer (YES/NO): NO